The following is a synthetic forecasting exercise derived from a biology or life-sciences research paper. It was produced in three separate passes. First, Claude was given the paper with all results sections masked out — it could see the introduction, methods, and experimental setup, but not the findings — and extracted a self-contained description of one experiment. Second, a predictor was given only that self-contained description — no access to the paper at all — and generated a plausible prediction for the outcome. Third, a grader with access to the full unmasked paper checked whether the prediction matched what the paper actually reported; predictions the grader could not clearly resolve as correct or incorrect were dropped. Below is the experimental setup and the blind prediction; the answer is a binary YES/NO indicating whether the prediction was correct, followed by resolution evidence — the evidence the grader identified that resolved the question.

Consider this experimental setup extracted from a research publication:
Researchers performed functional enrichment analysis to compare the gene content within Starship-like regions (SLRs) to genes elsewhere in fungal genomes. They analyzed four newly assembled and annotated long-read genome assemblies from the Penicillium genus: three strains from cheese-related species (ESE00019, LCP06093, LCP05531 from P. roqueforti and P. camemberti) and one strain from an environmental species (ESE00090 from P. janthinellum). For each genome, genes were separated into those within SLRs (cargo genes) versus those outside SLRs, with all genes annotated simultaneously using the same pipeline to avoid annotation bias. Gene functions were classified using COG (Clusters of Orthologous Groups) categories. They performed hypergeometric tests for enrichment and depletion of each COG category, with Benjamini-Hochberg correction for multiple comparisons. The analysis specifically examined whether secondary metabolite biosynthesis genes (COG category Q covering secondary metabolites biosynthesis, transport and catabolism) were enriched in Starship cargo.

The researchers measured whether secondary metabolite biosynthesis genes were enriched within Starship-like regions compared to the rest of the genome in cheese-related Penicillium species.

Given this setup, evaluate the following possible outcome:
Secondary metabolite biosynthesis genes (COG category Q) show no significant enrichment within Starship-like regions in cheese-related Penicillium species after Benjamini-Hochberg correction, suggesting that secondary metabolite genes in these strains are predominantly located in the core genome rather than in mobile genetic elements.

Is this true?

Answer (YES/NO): YES